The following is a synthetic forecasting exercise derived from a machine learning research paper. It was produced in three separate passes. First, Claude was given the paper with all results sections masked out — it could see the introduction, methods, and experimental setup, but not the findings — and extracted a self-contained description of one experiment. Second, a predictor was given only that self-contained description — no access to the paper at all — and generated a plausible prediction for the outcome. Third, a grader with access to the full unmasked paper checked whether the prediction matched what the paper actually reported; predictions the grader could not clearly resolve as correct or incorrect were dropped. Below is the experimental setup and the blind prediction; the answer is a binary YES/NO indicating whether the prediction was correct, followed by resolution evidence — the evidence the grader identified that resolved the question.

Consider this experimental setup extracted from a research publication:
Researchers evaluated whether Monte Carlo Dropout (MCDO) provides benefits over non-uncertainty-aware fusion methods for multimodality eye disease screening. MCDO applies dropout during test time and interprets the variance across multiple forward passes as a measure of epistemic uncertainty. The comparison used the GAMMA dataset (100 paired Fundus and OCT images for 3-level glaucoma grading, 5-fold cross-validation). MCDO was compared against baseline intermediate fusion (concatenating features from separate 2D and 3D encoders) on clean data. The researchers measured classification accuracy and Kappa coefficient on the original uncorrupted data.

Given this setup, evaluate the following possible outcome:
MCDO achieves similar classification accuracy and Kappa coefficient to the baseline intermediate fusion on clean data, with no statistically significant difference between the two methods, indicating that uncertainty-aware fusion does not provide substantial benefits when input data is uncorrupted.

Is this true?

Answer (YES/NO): NO